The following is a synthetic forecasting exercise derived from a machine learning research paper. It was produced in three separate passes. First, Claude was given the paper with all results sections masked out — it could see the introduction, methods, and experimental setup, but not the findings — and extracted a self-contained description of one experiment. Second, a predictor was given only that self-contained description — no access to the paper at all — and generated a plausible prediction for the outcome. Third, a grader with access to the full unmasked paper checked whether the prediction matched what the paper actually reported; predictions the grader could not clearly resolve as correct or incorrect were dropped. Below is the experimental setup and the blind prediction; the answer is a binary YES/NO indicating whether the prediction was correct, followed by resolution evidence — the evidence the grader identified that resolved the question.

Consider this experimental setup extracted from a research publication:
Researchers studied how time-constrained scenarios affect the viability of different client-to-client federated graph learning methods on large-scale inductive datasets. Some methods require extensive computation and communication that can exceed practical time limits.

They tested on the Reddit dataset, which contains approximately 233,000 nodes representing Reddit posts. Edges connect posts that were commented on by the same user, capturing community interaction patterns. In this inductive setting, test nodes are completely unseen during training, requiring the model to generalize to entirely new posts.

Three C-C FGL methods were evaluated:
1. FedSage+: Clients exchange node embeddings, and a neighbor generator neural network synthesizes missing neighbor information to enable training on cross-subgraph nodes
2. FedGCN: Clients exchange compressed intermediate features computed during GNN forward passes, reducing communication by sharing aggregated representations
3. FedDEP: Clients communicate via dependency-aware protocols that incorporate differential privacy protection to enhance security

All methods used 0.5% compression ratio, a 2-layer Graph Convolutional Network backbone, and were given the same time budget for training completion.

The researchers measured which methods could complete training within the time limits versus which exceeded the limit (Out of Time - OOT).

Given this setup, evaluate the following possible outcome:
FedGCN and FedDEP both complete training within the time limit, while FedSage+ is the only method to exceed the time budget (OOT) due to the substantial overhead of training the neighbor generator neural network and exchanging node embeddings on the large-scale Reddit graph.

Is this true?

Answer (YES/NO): NO